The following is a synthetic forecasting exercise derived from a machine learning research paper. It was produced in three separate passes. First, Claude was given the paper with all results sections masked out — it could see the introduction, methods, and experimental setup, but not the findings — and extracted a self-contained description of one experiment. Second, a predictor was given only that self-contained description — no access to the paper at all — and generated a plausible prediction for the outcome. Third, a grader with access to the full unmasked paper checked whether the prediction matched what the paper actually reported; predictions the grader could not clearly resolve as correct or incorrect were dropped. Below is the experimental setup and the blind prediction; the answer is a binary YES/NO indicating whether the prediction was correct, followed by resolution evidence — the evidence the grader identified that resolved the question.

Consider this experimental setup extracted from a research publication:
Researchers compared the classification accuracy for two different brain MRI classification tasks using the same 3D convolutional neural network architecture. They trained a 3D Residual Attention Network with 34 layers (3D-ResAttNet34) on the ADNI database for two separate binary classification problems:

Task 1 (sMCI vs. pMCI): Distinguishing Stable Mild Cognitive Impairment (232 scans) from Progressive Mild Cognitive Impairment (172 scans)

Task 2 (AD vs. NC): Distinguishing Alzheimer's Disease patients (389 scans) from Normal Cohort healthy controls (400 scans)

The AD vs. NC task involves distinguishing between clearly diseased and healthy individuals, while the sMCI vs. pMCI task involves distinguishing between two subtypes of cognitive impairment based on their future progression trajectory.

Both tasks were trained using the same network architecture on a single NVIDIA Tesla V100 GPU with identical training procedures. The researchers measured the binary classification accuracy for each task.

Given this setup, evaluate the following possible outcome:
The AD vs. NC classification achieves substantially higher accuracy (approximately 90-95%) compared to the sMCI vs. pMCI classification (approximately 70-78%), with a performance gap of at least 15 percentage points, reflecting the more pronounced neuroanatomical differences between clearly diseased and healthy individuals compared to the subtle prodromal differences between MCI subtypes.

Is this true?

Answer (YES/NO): NO